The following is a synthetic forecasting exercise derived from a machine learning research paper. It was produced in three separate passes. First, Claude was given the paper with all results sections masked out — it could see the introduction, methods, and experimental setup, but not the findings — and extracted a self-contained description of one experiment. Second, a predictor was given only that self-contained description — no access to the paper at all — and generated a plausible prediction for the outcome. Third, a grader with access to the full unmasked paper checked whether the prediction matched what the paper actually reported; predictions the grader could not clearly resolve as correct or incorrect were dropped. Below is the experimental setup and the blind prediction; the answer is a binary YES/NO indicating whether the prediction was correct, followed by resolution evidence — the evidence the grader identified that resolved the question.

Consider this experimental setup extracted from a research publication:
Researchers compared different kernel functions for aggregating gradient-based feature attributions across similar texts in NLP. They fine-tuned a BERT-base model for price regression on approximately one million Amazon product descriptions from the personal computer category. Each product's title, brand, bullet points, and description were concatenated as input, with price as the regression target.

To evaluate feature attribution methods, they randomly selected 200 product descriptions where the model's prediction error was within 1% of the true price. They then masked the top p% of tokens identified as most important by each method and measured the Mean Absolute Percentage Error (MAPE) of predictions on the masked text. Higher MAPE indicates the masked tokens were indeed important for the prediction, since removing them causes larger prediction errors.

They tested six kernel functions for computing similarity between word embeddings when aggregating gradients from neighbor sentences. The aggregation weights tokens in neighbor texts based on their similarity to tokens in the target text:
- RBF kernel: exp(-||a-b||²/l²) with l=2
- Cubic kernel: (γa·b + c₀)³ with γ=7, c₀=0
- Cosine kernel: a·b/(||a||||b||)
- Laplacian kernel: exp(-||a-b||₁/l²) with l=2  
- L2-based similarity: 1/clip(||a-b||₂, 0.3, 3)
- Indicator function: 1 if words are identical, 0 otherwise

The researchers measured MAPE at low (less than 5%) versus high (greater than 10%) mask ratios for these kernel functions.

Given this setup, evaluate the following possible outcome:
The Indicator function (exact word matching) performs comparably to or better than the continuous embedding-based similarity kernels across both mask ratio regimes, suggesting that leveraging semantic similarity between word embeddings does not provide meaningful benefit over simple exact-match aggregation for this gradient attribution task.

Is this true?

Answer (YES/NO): NO